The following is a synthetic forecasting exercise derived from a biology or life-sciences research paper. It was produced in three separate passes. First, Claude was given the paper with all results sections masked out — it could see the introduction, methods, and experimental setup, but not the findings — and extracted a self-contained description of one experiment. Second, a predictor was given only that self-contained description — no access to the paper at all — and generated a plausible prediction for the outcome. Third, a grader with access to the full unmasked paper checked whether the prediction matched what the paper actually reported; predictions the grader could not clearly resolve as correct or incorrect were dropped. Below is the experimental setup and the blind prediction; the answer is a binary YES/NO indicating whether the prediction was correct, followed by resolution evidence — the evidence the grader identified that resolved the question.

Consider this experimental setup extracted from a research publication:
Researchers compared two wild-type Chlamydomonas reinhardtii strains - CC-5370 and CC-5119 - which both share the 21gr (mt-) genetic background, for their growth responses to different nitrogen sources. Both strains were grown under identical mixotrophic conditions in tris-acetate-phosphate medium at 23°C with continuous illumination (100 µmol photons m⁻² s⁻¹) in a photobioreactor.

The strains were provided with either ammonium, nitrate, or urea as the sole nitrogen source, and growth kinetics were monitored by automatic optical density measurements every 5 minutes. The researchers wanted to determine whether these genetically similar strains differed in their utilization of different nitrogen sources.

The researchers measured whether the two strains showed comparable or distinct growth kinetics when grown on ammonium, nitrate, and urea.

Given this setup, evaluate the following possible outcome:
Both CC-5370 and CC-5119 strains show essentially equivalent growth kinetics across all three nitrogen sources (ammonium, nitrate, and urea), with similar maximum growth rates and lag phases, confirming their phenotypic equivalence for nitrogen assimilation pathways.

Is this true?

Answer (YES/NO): NO